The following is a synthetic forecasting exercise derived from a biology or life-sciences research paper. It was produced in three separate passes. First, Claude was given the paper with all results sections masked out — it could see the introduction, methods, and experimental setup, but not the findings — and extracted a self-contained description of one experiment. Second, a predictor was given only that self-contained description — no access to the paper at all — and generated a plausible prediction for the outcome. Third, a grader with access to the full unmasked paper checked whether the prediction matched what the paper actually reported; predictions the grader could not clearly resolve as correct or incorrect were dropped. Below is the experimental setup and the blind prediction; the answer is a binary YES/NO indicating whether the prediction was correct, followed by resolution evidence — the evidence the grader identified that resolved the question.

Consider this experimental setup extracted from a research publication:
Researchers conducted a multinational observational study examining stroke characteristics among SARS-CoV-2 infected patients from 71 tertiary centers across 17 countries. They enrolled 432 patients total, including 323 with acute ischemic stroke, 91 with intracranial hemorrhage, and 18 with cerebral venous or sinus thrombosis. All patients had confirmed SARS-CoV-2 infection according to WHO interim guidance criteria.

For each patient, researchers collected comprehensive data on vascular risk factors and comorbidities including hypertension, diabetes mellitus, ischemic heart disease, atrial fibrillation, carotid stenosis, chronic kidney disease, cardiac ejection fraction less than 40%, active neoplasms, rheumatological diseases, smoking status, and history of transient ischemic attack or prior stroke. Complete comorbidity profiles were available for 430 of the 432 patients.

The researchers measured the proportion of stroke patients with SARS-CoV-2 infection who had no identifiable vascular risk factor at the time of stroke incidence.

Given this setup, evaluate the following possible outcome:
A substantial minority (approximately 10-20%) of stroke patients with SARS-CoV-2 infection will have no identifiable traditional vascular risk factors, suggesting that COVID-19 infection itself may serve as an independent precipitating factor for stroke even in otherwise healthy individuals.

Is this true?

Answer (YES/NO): NO